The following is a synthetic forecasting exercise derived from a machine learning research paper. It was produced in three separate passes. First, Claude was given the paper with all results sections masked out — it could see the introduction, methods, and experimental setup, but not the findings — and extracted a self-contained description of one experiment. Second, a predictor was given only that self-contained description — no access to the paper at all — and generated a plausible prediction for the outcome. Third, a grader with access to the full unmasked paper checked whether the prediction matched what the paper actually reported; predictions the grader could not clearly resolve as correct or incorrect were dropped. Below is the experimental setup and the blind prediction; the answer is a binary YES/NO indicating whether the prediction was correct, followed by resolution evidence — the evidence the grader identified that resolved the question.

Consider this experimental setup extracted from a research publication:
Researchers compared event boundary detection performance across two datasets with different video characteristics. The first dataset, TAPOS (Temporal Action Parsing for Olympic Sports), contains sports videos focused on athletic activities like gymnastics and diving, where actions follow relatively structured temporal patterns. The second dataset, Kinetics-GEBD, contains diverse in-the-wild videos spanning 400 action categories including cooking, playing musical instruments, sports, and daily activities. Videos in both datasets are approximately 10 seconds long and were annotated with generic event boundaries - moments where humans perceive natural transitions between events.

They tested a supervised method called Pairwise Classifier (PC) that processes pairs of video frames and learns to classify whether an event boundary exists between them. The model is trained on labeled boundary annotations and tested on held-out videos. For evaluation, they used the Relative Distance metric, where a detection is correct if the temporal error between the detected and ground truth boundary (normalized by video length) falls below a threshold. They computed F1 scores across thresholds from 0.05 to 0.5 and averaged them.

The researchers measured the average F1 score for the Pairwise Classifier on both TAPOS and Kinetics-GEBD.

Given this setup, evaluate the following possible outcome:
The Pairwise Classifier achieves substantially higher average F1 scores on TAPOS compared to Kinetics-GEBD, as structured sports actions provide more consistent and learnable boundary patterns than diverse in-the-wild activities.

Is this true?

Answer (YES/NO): NO